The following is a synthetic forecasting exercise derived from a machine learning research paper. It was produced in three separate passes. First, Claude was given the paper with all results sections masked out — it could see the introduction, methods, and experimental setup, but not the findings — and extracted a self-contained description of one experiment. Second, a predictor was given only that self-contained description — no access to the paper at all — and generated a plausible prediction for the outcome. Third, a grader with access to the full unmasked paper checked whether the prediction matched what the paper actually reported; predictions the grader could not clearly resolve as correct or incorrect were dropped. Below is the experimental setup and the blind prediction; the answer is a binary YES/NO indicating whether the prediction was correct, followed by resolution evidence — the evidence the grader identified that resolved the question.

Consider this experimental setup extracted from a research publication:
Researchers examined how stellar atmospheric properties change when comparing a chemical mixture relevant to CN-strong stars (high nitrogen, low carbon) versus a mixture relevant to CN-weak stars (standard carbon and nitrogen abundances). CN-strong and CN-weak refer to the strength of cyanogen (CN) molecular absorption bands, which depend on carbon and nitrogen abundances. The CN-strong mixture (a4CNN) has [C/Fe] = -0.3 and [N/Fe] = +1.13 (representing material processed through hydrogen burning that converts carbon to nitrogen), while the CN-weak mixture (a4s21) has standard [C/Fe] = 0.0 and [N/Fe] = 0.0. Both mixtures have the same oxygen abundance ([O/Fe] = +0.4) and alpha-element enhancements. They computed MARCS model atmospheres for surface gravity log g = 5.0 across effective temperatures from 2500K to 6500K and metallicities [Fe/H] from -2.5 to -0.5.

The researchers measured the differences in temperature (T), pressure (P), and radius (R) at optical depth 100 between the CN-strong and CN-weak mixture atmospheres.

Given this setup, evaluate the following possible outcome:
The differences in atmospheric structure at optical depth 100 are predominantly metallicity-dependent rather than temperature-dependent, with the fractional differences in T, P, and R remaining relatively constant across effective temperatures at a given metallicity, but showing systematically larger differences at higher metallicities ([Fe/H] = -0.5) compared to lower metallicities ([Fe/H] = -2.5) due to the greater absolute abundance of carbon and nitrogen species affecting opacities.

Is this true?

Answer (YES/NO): NO